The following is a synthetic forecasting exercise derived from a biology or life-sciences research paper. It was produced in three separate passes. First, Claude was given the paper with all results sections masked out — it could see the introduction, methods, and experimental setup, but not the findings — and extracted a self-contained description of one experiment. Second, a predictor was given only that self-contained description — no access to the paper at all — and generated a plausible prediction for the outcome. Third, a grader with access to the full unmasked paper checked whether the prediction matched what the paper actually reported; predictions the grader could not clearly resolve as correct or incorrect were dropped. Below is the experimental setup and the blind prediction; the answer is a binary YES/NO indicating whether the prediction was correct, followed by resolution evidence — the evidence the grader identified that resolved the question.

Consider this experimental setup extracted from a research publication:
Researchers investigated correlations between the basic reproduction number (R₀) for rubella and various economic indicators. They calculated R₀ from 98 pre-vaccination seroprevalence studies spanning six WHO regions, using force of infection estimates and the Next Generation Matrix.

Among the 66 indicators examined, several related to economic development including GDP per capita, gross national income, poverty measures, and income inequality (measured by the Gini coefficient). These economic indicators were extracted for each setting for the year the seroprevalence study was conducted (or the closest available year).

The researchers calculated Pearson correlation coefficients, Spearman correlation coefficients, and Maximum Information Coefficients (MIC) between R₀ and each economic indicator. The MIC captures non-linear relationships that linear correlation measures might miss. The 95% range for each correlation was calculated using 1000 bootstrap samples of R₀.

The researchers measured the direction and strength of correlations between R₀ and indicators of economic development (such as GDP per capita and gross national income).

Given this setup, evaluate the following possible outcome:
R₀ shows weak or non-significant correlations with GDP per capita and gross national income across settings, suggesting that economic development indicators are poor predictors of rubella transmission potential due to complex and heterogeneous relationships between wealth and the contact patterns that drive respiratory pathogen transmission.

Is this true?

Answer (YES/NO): YES